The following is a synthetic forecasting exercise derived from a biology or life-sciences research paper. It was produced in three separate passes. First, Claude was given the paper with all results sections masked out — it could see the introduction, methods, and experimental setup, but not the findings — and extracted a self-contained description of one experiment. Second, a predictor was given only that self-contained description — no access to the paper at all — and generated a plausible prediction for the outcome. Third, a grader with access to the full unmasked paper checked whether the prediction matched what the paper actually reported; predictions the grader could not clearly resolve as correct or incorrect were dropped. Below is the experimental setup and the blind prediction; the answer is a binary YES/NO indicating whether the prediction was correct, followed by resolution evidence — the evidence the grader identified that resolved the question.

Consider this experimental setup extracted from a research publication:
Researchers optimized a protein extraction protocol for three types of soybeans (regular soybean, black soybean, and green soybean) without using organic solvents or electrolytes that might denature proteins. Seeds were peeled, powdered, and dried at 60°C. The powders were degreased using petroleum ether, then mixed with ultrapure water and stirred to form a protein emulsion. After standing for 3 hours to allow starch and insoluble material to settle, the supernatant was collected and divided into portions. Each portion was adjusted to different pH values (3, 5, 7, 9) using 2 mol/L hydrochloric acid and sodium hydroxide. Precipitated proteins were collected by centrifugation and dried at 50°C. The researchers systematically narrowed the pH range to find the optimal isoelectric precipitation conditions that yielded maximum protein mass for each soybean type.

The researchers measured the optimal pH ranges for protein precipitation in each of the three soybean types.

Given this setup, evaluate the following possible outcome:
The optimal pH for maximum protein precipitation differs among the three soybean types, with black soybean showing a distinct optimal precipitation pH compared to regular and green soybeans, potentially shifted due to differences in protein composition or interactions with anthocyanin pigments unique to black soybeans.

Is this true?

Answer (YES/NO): NO